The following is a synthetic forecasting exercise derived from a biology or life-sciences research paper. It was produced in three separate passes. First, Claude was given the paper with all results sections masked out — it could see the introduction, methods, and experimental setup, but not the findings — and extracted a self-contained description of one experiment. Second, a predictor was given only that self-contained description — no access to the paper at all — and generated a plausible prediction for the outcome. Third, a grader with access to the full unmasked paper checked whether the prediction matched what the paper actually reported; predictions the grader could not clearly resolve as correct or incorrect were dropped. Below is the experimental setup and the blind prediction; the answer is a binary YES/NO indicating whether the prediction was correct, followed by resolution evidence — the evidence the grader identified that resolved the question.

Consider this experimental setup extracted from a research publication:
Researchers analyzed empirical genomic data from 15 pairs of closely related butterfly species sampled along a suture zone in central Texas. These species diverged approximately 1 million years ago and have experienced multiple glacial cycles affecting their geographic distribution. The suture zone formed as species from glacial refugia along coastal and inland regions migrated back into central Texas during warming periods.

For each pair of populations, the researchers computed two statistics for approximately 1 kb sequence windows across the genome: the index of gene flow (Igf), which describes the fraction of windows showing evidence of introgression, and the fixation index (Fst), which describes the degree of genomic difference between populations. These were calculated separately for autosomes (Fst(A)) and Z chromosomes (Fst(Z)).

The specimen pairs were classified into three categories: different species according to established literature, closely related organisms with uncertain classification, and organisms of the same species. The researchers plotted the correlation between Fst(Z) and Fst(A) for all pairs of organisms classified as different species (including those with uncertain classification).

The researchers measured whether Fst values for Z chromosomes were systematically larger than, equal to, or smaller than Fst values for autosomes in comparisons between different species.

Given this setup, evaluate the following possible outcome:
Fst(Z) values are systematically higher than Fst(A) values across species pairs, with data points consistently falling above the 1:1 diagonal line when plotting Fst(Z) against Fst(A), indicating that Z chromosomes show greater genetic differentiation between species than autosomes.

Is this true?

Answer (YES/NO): YES